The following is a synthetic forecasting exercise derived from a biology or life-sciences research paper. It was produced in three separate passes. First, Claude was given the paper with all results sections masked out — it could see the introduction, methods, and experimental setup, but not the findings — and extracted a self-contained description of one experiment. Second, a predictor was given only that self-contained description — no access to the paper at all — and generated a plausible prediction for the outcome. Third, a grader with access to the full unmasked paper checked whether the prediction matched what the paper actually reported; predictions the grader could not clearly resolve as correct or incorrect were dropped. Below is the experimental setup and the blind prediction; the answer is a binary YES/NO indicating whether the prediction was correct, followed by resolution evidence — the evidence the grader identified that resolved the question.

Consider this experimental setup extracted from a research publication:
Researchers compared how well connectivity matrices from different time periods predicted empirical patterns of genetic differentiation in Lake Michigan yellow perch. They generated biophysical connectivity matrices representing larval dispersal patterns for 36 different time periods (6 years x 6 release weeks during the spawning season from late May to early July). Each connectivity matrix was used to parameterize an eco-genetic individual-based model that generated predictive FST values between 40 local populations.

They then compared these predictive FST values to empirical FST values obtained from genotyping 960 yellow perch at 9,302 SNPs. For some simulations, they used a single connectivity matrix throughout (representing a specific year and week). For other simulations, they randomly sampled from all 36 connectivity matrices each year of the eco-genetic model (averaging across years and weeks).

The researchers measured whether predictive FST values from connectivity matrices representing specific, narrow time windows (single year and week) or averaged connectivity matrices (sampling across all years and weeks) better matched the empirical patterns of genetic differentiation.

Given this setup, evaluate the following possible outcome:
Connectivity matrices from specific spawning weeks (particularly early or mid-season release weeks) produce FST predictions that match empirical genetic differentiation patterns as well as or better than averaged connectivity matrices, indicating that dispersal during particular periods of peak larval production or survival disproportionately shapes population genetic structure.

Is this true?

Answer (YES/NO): NO